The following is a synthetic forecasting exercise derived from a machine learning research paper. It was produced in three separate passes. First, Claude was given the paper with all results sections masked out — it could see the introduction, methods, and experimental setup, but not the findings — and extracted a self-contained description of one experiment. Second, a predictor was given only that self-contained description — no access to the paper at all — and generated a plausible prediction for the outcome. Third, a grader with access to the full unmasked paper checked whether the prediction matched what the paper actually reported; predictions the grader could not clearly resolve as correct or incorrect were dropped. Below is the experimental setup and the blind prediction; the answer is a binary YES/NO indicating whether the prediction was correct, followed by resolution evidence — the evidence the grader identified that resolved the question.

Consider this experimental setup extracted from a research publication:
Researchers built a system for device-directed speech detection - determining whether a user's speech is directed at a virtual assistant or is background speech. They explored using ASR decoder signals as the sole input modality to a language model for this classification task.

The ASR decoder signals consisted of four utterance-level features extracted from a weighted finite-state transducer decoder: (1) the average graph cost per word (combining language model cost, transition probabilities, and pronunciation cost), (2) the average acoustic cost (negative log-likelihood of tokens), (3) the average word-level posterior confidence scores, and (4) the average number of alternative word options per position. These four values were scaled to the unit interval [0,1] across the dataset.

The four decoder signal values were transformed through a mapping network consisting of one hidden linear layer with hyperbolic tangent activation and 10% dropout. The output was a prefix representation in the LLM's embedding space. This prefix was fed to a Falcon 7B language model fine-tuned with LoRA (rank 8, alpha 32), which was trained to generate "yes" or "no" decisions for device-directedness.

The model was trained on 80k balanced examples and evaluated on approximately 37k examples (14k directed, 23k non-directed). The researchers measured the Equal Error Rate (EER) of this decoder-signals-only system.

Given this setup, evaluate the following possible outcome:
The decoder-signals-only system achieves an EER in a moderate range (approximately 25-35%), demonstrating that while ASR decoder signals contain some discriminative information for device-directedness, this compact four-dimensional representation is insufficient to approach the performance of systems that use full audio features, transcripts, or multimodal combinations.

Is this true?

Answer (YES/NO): NO